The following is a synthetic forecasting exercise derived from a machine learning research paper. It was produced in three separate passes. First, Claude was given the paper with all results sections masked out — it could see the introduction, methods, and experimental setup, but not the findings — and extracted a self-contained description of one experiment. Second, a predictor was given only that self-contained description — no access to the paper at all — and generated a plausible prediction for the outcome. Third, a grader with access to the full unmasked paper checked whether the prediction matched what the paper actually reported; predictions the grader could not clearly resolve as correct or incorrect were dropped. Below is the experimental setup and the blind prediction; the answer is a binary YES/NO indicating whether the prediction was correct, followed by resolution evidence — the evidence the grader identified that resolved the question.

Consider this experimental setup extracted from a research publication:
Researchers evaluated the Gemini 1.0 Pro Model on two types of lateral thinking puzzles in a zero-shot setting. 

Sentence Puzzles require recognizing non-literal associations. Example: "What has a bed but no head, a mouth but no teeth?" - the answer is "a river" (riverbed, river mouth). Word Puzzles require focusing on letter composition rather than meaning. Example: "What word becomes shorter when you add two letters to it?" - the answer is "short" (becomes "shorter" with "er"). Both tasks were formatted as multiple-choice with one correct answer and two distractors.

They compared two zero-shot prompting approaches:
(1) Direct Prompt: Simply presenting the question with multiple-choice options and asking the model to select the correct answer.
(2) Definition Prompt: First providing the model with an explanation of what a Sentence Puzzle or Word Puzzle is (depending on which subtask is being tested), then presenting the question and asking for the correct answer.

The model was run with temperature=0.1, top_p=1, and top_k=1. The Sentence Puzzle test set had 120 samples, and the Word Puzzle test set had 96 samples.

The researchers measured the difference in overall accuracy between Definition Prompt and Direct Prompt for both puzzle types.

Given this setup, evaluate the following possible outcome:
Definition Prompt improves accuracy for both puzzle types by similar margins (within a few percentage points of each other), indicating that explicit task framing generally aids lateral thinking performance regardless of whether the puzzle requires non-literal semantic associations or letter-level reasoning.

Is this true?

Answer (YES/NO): NO